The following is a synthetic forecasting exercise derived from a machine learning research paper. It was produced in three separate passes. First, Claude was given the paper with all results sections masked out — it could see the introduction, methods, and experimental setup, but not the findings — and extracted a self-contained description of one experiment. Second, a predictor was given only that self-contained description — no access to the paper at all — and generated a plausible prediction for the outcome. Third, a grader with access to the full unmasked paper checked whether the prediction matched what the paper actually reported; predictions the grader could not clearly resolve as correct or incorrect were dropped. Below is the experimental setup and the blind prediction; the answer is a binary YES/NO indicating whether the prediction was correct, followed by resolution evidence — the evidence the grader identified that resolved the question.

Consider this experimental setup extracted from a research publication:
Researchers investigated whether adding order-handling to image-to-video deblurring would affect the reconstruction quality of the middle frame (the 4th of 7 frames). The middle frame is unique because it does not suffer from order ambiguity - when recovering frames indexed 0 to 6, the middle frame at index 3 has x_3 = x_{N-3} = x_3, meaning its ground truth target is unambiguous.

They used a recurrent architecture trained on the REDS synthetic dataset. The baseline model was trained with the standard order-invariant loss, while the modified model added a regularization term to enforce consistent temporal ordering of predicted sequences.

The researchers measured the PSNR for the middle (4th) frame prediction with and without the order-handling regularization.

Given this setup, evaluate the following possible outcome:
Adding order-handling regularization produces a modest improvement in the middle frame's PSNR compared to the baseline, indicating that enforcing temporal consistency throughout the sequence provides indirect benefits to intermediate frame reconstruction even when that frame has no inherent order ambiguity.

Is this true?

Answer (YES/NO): NO